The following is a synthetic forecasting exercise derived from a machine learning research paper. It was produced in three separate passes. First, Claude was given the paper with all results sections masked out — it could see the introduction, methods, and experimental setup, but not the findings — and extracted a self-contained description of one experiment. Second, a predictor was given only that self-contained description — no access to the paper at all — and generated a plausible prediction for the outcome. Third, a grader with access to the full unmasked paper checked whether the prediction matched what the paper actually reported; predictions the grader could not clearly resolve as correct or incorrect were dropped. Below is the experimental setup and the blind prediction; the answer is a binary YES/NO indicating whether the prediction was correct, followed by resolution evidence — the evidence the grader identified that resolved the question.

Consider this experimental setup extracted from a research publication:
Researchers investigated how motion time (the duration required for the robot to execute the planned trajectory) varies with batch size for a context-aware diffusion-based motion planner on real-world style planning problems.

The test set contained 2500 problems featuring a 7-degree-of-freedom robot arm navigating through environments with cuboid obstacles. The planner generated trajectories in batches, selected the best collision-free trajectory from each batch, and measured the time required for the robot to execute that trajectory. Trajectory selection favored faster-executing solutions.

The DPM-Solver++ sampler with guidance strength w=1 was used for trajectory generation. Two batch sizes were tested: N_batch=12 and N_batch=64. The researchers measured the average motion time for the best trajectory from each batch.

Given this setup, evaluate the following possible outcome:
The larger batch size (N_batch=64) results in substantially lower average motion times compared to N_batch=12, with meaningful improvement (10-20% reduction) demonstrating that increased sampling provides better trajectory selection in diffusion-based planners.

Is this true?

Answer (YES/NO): YES